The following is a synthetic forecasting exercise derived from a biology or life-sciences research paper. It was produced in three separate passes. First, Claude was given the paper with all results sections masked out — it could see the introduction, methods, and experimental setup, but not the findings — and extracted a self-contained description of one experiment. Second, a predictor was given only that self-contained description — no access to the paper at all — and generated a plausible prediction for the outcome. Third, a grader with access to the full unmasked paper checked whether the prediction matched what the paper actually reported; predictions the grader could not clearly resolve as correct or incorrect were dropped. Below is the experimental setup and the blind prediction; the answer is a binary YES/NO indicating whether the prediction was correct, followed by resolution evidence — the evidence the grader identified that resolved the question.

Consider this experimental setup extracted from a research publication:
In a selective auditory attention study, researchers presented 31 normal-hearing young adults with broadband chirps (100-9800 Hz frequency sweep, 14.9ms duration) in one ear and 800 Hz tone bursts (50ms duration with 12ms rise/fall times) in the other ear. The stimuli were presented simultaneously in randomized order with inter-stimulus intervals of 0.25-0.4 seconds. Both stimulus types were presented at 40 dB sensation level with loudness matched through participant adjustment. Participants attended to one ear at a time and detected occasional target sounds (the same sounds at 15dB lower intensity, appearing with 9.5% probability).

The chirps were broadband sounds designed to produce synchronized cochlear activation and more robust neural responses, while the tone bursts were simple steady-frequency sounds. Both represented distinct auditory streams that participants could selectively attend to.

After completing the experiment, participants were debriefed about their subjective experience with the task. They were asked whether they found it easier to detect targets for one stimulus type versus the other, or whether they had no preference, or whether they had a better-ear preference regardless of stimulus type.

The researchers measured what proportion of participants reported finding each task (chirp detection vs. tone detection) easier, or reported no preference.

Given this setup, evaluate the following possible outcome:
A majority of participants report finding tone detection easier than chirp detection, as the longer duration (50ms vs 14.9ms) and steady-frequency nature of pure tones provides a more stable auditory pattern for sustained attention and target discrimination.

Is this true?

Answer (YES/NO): NO